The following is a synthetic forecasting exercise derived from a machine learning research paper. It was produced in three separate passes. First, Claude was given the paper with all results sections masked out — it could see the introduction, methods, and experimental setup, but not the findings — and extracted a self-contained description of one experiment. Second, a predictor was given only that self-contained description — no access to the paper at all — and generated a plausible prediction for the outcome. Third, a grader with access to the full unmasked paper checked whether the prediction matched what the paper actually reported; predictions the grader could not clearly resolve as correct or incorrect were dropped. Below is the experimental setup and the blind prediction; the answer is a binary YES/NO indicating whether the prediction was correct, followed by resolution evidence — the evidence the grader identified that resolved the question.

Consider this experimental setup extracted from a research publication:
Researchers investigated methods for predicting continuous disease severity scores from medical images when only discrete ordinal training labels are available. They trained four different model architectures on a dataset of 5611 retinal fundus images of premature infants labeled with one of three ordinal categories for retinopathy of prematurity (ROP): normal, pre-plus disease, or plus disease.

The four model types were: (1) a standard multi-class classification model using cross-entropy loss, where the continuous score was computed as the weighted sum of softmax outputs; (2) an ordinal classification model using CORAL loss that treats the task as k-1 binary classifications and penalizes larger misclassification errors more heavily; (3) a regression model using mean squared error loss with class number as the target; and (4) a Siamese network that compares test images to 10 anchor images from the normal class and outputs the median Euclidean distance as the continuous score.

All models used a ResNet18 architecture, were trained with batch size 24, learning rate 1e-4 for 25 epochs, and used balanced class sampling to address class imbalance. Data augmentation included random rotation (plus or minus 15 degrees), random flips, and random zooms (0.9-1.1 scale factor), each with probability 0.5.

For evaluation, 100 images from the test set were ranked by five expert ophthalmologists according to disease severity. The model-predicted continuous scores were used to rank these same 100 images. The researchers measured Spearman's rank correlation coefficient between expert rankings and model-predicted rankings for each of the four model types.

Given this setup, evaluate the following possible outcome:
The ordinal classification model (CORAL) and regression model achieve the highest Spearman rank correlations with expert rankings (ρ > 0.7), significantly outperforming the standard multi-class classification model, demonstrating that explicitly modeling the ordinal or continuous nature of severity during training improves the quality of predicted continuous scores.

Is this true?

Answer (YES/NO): NO